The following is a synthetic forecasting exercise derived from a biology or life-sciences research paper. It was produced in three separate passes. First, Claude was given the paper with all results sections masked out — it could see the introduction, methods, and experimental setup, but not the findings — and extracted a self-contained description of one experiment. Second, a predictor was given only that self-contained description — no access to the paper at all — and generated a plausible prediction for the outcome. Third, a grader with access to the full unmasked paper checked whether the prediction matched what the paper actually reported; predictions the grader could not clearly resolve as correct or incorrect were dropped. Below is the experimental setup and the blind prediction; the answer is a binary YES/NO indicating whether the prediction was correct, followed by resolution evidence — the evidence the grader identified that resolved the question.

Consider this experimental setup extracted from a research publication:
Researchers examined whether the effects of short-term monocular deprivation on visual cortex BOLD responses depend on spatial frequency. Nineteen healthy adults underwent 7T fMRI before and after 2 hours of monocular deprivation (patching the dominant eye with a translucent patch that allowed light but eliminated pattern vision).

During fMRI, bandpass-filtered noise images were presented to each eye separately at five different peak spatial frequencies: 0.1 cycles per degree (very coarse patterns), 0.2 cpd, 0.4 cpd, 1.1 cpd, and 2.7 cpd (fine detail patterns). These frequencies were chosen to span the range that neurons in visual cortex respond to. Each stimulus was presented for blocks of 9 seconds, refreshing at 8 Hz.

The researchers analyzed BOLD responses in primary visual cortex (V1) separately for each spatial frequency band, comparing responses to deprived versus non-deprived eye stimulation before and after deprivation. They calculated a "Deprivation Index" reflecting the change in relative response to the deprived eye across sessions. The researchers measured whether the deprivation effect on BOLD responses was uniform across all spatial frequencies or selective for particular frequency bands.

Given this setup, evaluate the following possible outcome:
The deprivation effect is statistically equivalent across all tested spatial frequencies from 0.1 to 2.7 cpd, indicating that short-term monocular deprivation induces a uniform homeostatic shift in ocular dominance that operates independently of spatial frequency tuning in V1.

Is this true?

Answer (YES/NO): NO